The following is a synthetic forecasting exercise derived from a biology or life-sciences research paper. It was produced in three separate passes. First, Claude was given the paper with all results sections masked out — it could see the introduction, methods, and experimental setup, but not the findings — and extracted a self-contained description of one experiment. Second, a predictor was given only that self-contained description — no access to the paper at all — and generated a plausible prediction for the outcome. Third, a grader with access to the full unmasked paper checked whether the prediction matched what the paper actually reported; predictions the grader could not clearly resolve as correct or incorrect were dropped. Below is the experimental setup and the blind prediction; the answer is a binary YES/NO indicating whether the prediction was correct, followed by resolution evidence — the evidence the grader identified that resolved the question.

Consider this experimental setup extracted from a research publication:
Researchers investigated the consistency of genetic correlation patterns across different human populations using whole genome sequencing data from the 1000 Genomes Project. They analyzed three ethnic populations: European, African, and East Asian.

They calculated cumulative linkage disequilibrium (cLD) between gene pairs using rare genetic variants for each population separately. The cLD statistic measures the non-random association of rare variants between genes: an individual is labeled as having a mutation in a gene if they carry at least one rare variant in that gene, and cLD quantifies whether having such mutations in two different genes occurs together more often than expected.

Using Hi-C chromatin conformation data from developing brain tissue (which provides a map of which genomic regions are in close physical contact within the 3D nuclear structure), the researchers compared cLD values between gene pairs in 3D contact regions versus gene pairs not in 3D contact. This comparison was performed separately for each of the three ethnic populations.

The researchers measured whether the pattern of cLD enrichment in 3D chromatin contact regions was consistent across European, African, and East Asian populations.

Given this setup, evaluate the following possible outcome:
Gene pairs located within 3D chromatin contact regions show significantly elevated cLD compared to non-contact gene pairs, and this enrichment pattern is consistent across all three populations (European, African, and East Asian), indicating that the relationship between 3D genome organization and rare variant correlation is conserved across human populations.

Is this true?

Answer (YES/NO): YES